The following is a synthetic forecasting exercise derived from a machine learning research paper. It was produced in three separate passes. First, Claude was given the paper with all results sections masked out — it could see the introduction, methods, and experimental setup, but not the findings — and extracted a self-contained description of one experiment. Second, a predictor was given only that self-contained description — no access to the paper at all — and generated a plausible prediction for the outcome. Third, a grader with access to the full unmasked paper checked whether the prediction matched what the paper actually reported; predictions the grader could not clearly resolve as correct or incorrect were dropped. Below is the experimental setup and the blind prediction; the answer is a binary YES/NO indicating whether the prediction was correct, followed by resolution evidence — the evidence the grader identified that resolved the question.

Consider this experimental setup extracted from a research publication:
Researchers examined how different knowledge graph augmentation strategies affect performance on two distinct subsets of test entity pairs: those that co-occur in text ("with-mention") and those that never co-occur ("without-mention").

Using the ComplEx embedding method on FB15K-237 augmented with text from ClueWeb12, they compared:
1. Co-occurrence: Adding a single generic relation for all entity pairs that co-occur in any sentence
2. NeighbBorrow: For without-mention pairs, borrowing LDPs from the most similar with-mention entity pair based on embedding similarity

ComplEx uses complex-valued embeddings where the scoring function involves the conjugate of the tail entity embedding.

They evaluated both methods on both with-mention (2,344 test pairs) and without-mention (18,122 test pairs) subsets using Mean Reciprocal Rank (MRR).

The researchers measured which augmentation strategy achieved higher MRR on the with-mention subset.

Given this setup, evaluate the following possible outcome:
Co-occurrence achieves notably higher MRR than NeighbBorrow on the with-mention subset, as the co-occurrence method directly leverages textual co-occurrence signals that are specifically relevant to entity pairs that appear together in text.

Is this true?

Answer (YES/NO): NO